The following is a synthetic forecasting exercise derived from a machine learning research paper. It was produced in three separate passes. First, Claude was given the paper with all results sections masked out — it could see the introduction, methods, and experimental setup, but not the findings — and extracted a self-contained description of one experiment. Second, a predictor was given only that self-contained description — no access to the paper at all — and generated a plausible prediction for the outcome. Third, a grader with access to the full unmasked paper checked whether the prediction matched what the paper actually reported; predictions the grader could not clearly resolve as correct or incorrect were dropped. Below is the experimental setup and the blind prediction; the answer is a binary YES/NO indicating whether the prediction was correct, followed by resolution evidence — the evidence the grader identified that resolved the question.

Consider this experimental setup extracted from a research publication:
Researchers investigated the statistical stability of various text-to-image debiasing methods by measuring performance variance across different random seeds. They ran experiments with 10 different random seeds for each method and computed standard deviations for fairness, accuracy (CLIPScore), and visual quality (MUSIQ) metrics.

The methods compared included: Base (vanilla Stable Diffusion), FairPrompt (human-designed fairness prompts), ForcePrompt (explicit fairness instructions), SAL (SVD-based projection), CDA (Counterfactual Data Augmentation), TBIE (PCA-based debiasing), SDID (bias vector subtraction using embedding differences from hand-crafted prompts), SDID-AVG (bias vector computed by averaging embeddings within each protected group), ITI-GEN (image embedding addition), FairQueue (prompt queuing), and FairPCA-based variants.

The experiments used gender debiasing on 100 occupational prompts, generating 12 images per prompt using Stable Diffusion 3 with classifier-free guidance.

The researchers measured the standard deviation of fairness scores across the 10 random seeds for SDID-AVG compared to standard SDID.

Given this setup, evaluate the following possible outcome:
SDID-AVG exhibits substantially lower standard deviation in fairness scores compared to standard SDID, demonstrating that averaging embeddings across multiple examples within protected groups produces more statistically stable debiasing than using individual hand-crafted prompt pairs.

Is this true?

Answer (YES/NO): NO